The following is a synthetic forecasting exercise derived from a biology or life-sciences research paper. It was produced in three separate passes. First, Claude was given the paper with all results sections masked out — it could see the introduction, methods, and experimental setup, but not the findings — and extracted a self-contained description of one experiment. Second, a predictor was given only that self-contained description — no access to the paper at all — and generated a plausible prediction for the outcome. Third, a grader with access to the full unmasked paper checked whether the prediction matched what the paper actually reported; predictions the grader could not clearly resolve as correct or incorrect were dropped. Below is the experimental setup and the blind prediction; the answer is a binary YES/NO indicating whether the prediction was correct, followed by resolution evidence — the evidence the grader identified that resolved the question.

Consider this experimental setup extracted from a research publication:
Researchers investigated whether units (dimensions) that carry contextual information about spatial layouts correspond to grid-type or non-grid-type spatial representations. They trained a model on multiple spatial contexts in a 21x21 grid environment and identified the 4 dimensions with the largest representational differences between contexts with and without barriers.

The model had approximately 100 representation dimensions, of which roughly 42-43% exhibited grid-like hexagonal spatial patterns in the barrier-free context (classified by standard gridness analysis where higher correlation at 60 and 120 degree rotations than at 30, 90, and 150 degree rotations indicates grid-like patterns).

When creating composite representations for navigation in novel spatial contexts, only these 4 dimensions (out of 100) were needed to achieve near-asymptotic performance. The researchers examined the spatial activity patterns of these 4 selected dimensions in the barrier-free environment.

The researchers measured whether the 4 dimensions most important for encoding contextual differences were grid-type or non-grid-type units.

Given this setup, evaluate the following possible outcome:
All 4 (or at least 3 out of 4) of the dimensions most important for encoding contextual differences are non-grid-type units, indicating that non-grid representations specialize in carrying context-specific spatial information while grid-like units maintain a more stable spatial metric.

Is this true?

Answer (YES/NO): YES